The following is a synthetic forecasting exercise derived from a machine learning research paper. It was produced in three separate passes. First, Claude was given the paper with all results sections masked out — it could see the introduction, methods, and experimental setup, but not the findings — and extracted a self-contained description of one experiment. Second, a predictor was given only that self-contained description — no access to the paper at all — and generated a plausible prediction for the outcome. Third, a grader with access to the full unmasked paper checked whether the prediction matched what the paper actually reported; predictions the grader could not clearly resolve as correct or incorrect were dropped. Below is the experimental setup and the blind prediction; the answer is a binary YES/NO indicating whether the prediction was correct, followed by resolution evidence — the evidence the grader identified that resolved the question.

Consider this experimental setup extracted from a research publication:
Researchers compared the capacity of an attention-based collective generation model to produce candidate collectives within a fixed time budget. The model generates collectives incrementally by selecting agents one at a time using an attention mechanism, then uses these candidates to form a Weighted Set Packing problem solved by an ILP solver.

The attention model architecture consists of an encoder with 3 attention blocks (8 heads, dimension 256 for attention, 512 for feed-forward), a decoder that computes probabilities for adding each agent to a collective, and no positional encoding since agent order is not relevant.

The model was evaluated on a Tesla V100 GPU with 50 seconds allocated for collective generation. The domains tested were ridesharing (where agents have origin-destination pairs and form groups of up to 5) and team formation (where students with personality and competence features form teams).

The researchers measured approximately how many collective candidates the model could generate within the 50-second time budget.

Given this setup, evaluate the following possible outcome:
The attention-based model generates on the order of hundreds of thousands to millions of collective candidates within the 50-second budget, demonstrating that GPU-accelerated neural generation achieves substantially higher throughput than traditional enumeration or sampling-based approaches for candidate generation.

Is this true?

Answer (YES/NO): NO